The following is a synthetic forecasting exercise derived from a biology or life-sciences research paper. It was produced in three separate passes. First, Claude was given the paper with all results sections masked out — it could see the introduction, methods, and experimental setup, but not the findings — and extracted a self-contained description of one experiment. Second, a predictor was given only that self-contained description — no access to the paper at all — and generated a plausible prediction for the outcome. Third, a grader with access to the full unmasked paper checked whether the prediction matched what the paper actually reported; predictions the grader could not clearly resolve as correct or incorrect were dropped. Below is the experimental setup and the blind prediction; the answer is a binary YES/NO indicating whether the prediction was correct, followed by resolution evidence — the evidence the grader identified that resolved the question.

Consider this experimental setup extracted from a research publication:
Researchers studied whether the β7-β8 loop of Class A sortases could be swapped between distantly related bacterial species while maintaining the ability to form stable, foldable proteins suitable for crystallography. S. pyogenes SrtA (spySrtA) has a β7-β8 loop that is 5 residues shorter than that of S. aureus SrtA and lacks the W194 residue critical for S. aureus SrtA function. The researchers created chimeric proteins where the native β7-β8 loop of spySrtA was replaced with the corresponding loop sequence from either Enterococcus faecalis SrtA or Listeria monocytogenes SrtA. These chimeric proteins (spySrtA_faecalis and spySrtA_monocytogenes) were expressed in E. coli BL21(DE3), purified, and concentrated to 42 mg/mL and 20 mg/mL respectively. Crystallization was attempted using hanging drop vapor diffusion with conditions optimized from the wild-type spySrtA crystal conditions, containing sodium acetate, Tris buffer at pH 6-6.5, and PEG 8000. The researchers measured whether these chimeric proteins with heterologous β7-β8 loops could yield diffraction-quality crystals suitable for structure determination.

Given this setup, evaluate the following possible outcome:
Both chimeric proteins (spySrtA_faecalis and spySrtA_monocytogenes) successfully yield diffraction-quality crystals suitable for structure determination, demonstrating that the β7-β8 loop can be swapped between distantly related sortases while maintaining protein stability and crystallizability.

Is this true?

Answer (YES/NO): YES